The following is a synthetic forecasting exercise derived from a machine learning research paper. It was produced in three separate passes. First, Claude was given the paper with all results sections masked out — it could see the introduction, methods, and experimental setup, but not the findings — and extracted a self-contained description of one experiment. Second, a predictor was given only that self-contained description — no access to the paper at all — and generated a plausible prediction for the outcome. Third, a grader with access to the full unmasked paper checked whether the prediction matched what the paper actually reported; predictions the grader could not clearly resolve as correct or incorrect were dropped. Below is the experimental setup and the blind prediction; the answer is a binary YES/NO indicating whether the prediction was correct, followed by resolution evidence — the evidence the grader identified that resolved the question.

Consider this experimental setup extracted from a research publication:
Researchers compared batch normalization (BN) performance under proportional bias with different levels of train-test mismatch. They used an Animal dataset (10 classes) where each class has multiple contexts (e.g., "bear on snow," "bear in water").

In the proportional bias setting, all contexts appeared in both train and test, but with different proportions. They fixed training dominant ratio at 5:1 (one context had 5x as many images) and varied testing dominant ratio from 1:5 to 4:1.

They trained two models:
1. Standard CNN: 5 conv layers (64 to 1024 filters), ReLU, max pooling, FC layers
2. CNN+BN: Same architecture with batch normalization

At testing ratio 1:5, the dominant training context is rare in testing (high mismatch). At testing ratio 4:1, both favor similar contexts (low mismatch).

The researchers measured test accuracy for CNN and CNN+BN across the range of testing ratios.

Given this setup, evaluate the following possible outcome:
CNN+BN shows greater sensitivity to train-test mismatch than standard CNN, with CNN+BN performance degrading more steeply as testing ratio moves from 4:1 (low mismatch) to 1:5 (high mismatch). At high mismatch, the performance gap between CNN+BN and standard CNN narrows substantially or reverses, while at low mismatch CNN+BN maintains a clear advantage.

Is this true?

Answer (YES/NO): NO